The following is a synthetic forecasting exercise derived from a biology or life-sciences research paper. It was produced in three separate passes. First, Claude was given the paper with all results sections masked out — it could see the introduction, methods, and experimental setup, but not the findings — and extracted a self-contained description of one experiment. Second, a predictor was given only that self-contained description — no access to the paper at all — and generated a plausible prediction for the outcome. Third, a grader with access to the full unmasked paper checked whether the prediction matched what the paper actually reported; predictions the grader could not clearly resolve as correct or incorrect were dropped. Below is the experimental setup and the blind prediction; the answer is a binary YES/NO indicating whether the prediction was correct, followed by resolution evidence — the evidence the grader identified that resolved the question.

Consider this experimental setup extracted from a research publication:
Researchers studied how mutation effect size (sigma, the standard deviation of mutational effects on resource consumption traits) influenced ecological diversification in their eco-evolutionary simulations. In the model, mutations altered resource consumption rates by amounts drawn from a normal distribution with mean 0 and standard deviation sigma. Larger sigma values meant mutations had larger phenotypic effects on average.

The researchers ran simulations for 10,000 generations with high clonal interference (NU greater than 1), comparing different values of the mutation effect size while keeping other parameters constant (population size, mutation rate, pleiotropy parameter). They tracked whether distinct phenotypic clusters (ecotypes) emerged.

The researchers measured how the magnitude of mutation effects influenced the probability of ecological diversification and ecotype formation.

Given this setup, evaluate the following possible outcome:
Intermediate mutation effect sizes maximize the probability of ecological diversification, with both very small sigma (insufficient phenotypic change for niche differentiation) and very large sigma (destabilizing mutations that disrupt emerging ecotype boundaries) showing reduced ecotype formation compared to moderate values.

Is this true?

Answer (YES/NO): NO